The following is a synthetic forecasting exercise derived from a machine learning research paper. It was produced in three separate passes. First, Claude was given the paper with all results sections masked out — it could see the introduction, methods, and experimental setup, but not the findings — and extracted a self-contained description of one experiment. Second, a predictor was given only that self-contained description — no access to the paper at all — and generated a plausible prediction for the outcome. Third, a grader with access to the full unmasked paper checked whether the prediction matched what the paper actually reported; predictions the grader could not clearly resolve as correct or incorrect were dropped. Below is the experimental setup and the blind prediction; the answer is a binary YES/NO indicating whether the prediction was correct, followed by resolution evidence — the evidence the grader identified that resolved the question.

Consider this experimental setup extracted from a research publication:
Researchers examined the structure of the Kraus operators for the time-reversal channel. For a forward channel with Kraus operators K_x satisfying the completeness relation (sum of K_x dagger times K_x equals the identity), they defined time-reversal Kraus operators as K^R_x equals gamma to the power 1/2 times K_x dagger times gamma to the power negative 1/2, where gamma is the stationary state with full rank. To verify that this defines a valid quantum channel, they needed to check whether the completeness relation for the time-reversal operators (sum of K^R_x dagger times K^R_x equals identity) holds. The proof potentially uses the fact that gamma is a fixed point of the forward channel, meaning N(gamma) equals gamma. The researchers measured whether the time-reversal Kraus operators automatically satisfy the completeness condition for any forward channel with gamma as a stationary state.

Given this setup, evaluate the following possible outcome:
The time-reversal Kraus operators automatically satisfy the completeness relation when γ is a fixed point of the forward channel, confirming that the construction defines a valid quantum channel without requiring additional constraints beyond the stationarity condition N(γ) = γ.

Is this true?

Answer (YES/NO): YES